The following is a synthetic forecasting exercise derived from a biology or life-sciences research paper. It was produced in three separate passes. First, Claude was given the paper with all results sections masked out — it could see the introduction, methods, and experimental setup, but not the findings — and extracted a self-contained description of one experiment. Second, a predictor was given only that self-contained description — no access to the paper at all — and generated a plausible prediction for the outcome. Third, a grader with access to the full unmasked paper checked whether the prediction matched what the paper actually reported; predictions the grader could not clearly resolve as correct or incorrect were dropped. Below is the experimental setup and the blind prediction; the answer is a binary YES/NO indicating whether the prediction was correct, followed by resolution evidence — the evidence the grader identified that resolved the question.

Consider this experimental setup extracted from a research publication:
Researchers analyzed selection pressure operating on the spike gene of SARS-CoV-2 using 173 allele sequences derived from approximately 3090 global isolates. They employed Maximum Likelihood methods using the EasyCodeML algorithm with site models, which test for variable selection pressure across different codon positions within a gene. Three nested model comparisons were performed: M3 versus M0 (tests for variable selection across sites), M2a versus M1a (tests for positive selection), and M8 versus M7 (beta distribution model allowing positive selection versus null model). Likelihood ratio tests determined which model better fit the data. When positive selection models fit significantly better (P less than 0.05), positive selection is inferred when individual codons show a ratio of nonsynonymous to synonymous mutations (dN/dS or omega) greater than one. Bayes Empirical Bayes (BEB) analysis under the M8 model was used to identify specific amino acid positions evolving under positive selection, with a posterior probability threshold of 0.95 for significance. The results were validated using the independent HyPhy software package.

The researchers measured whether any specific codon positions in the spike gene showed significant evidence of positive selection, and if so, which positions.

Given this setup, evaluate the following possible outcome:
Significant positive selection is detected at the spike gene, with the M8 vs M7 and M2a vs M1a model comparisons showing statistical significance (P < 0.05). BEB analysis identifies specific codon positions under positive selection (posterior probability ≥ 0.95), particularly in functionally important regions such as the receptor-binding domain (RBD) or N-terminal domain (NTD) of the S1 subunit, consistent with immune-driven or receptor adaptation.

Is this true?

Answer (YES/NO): NO